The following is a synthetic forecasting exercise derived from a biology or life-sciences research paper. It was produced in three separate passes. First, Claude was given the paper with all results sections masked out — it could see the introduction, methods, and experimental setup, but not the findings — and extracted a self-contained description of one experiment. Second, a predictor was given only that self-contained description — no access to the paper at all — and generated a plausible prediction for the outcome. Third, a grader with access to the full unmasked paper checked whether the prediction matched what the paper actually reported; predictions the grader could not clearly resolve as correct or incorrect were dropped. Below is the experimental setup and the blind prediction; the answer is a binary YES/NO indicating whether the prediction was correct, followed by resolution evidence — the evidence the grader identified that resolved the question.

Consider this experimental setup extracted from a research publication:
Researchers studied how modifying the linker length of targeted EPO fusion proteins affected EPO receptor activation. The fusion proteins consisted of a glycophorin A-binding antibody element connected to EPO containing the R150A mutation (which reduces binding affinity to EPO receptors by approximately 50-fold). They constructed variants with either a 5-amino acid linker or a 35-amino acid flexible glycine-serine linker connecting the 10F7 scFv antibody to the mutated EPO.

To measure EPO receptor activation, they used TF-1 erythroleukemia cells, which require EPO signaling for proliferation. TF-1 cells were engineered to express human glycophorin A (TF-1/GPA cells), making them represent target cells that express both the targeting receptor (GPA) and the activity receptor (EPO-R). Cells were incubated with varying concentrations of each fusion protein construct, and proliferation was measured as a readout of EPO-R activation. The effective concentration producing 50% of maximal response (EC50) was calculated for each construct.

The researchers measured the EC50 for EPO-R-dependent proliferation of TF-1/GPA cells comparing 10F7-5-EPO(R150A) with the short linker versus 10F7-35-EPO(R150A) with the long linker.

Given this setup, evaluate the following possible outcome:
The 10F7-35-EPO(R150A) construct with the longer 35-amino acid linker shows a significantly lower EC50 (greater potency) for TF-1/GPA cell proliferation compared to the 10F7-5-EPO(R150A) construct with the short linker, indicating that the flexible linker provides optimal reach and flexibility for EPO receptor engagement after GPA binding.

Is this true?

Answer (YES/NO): NO